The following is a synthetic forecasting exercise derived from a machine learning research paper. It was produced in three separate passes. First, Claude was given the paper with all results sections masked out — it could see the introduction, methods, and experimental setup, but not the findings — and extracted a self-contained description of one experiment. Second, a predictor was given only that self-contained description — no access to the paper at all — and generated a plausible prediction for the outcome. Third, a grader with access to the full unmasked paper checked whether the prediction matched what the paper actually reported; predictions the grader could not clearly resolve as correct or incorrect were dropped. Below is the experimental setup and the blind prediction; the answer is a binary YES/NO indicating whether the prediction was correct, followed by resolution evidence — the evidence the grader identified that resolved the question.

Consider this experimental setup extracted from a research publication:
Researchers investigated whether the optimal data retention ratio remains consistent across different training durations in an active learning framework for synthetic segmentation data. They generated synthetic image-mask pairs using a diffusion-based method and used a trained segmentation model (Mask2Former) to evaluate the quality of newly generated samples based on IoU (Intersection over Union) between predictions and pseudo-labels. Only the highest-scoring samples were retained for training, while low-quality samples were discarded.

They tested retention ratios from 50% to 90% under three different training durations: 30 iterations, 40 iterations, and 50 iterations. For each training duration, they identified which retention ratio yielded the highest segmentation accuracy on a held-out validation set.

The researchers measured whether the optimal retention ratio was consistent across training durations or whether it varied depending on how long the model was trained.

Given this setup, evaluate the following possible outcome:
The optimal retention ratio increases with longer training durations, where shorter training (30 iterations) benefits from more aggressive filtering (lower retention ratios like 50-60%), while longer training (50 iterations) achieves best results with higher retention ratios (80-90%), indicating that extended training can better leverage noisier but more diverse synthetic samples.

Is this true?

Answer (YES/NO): NO